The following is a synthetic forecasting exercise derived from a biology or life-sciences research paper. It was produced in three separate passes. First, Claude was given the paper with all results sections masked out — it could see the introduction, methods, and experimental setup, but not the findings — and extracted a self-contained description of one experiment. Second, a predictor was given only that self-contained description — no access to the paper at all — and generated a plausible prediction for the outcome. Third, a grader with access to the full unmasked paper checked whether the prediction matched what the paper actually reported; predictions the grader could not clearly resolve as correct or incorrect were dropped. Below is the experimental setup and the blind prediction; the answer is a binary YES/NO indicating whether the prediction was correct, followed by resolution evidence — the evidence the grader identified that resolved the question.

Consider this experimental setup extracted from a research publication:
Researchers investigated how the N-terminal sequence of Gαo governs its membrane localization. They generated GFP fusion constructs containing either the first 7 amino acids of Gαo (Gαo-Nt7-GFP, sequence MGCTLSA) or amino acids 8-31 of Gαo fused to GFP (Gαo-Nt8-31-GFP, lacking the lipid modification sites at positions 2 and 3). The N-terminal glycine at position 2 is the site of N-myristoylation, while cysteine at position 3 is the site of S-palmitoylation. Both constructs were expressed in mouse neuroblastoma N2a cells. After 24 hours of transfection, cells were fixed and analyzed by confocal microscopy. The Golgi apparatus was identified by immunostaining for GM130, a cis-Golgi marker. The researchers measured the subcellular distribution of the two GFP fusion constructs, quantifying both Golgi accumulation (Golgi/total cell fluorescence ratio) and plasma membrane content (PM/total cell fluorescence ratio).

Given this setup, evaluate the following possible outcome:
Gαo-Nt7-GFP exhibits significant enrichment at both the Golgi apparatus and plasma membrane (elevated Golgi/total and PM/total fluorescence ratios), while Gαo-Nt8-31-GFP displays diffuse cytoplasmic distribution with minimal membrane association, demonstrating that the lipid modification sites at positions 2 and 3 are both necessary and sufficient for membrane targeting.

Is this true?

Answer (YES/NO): NO